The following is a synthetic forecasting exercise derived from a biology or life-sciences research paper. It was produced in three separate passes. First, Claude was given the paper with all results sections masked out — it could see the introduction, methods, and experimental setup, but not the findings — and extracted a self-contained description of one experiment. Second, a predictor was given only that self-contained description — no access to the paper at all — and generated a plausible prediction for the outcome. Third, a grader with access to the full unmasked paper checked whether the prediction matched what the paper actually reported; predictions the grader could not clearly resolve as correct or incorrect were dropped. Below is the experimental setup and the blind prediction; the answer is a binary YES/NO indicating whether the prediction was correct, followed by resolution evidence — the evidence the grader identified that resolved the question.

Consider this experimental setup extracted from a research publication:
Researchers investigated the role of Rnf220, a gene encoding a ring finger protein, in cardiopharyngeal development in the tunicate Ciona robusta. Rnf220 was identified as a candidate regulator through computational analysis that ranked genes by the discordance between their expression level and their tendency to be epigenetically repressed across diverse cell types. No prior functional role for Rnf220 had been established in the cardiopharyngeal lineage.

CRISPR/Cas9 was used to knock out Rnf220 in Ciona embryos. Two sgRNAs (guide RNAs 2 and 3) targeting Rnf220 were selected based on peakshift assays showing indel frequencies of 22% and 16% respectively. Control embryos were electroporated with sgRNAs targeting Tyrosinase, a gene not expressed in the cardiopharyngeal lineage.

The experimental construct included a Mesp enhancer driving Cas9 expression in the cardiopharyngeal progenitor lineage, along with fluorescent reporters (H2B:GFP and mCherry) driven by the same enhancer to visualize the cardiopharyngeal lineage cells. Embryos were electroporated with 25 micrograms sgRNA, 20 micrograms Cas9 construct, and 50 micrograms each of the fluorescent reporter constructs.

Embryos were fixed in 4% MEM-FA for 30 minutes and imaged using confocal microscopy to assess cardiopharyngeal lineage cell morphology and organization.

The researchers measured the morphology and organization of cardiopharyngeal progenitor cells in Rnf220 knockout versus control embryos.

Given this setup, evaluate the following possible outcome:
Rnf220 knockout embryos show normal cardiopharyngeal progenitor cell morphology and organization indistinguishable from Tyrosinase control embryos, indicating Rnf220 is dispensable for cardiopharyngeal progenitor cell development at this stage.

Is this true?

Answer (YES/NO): NO